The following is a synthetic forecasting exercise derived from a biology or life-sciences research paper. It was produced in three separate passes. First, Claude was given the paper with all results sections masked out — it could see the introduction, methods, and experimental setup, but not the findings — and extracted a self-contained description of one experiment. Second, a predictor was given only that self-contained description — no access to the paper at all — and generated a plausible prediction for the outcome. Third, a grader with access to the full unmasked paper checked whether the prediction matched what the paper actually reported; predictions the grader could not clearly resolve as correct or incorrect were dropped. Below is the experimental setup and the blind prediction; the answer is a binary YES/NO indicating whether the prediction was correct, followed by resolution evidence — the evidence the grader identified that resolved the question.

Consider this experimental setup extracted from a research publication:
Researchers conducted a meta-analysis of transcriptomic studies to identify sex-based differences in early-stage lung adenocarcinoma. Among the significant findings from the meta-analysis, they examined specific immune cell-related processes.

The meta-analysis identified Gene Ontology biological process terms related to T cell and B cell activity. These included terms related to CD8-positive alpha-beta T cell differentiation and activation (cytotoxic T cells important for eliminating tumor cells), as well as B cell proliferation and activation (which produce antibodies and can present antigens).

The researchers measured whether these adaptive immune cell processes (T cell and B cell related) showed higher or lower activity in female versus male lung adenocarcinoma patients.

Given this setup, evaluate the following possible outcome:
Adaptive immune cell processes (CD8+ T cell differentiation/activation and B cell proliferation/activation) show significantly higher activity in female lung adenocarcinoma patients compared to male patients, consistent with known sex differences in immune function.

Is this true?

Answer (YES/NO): YES